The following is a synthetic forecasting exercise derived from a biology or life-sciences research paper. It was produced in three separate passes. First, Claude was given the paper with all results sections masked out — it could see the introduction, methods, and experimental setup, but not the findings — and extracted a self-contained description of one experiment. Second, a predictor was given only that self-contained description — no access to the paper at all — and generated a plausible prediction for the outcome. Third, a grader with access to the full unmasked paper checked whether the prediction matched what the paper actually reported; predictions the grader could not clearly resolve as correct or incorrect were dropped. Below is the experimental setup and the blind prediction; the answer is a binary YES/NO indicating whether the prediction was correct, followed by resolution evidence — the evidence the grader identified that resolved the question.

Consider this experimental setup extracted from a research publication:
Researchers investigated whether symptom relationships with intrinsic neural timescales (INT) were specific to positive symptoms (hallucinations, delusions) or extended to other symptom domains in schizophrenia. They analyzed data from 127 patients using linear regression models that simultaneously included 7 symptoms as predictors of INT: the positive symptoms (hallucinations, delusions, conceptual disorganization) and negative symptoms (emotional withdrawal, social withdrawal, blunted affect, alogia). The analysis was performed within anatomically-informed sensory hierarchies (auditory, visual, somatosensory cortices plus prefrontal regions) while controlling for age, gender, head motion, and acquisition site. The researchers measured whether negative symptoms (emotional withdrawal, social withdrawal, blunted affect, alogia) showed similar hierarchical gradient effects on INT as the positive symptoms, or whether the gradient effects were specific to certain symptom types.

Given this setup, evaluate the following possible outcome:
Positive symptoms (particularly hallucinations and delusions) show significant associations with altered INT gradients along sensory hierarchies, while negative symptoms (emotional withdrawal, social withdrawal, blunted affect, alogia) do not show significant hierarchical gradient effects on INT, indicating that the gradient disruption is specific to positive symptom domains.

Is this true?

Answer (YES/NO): YES